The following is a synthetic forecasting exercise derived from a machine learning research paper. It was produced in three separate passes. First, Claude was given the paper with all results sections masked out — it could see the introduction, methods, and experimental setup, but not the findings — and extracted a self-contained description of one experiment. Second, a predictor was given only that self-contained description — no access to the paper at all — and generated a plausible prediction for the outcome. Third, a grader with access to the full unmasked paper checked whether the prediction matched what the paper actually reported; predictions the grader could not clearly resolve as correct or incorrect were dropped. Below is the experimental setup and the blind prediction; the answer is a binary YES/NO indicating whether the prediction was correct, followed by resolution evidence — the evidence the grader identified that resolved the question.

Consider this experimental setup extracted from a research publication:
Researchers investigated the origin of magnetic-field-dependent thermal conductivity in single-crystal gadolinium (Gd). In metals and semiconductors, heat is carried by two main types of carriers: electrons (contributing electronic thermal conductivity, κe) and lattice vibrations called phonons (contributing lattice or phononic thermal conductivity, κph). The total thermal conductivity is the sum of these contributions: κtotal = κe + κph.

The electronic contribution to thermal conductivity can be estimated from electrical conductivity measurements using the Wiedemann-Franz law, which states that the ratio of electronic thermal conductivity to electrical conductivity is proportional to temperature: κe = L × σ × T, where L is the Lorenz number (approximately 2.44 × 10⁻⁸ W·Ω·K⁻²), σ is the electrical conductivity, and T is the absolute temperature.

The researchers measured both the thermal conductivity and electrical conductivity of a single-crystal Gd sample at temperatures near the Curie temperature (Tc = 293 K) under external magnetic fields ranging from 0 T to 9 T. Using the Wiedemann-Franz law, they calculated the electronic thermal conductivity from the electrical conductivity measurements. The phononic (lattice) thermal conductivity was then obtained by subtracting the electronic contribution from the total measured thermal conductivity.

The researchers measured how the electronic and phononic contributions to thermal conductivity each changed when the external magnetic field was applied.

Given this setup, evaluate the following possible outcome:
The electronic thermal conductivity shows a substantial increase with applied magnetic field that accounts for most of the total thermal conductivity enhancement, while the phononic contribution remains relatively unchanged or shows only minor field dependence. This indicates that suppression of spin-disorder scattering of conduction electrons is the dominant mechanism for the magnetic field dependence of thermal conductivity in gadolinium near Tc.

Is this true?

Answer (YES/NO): NO